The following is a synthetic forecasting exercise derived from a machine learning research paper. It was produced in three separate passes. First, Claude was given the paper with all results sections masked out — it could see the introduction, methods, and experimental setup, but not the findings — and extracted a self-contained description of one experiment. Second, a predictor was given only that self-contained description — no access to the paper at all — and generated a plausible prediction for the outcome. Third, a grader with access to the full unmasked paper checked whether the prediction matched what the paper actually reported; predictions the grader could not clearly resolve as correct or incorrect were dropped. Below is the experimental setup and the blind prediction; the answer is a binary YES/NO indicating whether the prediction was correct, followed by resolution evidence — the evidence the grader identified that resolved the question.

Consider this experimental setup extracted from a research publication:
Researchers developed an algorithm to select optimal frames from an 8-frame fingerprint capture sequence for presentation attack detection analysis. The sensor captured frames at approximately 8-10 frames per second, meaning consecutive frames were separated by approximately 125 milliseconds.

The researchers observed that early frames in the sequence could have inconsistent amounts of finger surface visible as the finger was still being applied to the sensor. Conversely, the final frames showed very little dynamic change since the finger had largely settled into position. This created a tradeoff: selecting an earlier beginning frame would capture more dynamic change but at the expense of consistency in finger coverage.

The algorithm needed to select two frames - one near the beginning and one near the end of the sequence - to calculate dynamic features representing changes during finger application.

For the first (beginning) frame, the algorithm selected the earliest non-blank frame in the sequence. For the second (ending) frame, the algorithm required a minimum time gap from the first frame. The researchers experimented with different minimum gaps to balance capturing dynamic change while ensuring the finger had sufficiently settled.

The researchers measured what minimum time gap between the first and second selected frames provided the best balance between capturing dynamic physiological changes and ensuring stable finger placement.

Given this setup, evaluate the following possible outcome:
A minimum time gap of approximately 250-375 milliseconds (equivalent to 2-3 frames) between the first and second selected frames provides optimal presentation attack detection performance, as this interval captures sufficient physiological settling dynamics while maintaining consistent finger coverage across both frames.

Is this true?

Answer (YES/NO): NO